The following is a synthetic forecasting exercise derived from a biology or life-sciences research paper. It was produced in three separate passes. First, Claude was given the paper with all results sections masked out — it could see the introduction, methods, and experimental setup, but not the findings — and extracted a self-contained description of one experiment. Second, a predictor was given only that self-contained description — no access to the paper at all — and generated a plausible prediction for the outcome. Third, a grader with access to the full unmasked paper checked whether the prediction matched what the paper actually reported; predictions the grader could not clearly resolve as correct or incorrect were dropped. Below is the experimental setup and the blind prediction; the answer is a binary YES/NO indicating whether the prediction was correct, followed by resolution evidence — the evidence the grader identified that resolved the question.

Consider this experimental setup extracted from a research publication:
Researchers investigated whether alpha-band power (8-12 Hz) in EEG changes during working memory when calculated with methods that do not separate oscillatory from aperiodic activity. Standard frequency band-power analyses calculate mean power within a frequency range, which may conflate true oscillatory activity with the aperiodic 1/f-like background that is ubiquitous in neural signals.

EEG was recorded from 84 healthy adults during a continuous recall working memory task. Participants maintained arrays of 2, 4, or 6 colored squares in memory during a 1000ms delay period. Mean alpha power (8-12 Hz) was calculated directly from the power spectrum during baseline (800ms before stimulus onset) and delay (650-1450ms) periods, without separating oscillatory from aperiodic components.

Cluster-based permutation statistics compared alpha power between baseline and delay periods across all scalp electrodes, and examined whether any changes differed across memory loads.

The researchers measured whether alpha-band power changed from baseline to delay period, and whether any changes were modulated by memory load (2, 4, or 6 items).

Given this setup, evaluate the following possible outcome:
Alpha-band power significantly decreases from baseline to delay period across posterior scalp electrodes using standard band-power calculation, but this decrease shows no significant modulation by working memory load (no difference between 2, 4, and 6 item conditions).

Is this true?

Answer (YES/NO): NO